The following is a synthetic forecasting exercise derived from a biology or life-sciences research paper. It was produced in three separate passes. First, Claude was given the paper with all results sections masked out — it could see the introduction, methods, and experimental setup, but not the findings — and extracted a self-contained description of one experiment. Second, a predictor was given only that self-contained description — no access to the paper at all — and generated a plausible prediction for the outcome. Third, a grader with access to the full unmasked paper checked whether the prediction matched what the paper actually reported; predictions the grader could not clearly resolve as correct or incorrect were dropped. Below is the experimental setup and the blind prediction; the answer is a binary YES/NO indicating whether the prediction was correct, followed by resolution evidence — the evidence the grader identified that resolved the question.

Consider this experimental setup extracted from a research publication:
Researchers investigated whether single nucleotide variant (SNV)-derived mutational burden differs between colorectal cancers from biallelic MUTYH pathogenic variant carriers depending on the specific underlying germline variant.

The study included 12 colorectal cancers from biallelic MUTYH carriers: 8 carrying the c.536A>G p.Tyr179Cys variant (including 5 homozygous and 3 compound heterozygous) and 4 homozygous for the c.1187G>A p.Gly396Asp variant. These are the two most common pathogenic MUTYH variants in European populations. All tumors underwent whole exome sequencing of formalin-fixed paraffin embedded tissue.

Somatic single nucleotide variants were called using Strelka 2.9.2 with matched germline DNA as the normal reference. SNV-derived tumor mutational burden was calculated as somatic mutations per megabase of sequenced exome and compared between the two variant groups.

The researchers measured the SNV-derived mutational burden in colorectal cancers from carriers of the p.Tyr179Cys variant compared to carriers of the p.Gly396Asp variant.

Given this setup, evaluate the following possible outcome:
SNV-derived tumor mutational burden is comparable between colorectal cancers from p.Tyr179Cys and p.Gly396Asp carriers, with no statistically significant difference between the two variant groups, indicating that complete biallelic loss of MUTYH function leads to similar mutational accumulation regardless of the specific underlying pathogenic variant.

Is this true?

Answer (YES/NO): NO